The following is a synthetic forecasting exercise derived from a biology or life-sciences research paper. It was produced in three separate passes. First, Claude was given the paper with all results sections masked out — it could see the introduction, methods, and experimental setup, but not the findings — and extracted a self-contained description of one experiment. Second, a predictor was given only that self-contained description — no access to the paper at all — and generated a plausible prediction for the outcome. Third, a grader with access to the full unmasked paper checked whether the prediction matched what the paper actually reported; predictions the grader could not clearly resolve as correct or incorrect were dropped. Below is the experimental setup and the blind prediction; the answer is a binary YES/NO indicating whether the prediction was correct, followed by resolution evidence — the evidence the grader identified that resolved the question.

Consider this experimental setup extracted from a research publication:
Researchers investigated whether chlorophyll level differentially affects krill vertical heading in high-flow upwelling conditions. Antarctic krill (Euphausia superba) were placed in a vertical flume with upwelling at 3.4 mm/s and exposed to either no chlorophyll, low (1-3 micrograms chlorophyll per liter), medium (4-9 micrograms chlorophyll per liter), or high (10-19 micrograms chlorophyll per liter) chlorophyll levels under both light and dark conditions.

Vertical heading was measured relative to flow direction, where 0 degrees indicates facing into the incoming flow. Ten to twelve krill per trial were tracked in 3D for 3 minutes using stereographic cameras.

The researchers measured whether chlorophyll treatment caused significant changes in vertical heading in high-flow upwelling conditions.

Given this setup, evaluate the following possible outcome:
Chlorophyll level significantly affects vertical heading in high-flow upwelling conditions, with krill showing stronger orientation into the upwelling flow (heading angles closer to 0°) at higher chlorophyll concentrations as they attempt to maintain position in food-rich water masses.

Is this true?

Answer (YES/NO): NO